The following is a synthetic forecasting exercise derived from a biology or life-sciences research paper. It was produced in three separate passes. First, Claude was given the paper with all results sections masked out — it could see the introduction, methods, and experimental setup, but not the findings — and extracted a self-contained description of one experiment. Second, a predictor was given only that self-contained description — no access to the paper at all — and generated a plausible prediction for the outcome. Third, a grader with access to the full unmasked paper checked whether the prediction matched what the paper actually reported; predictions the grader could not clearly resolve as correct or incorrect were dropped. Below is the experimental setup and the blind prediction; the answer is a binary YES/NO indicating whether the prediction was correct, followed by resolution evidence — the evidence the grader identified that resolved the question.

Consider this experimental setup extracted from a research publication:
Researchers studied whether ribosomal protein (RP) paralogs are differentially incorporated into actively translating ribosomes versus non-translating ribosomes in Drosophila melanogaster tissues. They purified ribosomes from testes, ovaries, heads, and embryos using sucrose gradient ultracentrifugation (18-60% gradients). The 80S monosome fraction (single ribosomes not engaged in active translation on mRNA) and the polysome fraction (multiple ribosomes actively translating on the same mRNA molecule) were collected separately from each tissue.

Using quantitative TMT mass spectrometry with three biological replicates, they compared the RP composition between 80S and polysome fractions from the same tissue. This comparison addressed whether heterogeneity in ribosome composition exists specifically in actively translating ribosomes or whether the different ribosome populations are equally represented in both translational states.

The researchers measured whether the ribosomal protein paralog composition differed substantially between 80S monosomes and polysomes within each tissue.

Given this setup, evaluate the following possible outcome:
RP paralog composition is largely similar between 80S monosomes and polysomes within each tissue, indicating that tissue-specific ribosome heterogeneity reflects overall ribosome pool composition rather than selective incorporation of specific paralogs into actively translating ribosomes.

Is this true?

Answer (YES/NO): YES